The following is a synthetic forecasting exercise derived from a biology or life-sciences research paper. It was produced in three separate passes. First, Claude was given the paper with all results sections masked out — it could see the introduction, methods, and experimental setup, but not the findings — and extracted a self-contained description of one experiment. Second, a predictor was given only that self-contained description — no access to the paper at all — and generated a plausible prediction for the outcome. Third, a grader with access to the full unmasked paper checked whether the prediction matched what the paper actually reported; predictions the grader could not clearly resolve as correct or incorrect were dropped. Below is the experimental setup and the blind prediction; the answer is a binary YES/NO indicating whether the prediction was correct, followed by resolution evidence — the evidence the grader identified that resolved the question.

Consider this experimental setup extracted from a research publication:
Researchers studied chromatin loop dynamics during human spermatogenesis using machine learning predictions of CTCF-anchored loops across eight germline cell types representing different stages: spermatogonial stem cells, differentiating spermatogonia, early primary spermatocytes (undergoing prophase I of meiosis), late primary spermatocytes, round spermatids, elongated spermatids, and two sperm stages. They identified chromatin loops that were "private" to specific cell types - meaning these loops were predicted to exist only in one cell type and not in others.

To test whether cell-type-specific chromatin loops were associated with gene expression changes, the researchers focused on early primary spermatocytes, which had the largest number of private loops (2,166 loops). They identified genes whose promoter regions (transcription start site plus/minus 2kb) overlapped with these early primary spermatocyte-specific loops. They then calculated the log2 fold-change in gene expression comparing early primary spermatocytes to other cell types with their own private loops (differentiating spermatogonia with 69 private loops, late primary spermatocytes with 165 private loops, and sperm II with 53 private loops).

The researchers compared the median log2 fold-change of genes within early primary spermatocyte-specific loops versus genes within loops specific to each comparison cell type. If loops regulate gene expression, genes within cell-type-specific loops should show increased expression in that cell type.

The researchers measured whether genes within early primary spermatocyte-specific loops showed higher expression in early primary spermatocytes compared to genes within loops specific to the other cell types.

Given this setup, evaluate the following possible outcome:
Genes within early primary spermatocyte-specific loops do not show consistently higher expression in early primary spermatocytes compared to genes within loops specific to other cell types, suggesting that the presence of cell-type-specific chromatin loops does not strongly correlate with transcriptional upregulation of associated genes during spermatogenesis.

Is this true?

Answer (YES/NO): YES